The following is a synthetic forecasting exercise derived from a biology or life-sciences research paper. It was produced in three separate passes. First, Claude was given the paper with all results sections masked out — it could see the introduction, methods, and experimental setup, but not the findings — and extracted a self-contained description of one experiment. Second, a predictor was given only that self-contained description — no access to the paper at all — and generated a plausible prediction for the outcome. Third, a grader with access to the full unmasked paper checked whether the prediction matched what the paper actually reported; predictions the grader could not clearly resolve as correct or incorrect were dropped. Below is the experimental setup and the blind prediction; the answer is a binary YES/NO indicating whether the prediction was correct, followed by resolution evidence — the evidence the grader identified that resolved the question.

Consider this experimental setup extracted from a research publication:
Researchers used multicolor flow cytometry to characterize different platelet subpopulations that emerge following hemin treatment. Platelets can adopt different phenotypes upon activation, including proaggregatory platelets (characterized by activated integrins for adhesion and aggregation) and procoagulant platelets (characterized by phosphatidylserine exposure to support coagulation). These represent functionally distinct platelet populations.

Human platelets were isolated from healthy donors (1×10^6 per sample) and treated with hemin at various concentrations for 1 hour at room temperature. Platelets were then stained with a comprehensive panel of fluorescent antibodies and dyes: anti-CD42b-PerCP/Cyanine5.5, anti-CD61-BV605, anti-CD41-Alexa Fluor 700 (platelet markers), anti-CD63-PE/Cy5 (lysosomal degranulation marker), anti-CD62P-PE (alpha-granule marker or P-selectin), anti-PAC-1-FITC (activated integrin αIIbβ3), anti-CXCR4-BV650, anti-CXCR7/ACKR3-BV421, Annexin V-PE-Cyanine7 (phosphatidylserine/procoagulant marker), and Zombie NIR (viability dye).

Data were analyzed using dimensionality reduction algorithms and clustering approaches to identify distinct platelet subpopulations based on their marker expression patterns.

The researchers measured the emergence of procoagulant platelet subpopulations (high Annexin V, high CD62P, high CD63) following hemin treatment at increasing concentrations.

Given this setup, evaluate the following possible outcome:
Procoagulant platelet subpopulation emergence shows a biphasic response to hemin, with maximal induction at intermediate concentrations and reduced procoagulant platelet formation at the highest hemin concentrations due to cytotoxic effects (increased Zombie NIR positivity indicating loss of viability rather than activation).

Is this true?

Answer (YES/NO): NO